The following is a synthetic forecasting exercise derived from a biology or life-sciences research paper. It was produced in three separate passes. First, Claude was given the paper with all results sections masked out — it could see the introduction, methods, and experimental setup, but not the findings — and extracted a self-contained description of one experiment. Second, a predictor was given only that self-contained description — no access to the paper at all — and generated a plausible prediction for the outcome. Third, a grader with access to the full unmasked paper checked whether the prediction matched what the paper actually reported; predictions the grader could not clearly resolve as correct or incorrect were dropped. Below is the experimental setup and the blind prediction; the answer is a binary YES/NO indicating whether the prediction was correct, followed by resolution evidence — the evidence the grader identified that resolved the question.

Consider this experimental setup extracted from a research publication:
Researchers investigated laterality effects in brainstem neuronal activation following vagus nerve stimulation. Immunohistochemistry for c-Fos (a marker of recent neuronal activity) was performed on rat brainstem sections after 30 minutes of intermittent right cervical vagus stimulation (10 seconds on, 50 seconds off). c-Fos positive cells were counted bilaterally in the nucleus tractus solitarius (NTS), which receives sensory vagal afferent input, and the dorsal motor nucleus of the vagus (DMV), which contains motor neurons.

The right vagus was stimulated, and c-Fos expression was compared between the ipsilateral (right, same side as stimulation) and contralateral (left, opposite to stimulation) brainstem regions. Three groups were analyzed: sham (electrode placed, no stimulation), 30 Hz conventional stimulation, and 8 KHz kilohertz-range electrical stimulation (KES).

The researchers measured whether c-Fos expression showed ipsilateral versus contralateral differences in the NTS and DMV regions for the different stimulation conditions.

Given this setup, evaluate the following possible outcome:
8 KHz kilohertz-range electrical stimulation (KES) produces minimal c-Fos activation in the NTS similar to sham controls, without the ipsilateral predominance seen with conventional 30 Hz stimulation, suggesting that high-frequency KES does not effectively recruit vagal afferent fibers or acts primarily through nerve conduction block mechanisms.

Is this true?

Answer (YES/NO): NO